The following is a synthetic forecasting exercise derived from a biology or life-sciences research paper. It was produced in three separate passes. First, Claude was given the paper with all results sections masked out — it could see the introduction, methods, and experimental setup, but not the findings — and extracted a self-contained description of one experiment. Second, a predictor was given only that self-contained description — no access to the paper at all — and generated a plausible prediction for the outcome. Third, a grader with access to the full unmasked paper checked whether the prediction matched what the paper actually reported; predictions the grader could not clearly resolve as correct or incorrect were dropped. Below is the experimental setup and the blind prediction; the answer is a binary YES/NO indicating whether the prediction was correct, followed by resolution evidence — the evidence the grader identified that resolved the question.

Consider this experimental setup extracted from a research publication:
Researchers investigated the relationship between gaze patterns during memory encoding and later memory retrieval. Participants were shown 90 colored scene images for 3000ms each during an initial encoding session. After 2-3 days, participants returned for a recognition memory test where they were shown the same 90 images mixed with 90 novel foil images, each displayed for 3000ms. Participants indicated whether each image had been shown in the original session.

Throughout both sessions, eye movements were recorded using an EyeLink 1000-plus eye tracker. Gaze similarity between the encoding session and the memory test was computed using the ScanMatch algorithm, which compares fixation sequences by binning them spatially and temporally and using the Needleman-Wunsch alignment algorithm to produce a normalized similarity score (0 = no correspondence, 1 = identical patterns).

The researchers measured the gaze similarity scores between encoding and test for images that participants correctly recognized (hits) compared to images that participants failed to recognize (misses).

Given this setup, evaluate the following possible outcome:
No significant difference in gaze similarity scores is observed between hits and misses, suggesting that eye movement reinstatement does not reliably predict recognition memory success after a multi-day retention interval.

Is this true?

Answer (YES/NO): NO